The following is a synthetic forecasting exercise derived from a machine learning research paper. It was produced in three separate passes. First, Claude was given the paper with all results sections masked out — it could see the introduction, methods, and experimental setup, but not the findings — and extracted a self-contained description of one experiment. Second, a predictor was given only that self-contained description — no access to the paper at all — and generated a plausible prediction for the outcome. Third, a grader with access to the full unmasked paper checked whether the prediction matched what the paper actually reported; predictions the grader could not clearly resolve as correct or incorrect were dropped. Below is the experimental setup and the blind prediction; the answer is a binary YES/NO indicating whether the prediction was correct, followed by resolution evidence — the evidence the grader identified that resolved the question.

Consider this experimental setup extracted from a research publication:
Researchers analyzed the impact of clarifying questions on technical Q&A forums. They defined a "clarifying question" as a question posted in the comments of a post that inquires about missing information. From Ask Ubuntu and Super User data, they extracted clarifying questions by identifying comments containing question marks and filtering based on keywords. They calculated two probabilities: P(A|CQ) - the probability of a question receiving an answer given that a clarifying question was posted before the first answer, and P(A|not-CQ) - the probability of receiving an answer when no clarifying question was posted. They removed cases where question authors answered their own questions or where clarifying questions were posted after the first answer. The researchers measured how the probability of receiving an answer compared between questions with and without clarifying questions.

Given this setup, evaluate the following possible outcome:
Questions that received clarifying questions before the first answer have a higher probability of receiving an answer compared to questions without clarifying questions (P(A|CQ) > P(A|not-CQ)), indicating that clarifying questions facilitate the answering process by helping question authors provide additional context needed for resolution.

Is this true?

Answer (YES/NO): YES